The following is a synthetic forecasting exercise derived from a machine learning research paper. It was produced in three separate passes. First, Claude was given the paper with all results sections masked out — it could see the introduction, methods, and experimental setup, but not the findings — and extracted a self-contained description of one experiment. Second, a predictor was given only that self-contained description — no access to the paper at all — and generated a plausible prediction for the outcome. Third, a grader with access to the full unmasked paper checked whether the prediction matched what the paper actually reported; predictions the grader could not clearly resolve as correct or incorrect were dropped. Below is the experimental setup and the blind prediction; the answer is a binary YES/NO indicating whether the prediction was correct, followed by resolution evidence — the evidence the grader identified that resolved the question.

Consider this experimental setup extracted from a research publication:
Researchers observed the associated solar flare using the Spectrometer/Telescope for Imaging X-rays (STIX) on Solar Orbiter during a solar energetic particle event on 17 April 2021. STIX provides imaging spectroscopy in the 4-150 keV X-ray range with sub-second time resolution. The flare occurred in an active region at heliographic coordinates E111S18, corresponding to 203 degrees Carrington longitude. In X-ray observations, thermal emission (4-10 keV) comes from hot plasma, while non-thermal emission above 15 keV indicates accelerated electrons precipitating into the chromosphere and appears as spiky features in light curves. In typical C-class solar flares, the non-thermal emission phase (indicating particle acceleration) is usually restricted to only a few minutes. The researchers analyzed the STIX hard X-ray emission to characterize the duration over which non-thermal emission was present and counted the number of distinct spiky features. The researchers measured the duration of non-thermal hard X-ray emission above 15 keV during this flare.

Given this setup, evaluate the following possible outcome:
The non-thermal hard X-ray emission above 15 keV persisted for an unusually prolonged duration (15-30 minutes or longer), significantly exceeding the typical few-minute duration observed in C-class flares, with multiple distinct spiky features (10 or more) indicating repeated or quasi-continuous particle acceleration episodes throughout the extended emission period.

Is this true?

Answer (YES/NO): YES